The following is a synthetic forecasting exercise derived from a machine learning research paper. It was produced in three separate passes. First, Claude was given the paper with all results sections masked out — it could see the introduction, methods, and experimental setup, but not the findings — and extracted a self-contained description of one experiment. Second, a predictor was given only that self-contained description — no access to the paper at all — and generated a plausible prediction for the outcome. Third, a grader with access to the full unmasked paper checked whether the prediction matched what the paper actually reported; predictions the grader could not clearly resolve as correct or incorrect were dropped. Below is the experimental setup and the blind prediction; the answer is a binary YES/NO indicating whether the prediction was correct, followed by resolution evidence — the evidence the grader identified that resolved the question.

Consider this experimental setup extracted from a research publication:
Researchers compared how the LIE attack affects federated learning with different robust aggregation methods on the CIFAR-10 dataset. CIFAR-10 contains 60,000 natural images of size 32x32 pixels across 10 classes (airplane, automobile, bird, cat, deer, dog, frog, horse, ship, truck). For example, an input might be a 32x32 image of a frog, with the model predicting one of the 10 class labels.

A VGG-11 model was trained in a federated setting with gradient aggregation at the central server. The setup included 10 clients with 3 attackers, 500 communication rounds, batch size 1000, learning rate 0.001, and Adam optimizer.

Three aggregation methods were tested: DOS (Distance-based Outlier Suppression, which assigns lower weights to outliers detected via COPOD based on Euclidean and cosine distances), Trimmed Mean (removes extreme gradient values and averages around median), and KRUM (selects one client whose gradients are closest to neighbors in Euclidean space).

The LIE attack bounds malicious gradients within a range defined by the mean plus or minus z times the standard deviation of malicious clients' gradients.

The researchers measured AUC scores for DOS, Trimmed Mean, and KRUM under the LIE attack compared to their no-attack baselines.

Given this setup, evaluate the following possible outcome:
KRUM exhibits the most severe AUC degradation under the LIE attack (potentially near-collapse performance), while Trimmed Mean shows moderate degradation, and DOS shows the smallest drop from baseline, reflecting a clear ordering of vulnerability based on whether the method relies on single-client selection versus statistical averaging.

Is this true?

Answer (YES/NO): NO